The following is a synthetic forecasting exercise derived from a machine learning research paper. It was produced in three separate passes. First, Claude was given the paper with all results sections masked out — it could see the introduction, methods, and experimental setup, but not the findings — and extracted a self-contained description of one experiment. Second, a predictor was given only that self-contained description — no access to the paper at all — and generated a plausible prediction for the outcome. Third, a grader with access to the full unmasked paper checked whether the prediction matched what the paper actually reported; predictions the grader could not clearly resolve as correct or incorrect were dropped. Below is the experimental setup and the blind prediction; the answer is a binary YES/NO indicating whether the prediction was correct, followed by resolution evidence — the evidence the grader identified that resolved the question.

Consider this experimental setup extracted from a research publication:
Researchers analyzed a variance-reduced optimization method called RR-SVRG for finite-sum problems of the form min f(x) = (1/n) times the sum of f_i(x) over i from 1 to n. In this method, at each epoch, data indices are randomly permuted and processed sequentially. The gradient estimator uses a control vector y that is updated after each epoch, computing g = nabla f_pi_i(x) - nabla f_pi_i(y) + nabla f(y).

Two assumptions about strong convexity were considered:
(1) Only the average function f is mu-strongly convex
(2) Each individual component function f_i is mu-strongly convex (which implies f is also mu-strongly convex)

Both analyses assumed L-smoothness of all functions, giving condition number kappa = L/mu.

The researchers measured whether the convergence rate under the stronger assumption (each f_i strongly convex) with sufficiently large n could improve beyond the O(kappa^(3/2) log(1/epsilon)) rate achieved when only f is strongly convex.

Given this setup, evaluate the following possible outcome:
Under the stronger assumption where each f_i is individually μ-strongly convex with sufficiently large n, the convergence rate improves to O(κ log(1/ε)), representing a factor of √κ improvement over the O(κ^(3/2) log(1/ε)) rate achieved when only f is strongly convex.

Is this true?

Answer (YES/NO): NO